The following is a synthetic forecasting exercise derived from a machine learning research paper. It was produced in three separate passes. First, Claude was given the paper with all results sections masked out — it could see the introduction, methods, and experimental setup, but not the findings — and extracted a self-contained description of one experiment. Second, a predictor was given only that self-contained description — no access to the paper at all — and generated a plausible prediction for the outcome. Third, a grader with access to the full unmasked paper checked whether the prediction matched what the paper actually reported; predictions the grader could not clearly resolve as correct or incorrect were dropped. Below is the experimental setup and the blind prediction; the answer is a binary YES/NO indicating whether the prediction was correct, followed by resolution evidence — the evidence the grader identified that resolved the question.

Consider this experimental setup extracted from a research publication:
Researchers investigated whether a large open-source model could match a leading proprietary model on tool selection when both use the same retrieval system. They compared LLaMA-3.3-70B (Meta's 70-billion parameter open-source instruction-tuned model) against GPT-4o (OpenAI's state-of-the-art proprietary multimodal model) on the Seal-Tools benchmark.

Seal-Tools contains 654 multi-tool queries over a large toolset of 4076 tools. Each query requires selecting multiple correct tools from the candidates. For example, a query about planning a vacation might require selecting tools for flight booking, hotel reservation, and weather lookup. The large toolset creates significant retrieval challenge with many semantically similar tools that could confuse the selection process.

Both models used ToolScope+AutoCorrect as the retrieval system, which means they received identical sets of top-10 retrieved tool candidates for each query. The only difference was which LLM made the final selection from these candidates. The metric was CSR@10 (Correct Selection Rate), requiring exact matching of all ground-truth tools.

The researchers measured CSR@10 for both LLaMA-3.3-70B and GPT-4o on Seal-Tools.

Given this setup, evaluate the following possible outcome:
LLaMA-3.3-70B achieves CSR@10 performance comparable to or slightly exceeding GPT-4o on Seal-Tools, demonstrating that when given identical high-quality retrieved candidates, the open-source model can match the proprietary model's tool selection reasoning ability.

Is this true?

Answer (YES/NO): YES